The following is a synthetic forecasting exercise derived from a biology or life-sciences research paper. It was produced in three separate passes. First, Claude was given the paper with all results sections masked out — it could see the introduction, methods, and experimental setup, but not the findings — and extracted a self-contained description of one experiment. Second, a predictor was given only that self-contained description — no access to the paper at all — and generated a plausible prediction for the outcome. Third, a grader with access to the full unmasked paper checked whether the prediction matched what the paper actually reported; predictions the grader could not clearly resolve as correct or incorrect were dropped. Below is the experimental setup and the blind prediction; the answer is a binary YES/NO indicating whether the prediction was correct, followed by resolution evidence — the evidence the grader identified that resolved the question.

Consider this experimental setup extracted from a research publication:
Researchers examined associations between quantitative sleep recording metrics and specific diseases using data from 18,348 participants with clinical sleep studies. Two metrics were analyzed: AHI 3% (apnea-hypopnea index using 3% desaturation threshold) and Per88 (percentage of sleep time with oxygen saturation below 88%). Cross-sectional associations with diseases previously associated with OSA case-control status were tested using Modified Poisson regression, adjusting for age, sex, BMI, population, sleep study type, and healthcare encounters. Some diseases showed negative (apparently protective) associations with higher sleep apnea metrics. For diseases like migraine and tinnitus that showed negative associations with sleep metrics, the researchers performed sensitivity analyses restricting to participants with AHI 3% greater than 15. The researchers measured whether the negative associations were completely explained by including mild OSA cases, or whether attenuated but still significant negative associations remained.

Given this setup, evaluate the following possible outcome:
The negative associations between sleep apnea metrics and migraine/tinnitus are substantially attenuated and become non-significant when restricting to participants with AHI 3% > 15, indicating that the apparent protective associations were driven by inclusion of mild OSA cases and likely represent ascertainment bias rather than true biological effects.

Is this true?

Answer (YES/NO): NO